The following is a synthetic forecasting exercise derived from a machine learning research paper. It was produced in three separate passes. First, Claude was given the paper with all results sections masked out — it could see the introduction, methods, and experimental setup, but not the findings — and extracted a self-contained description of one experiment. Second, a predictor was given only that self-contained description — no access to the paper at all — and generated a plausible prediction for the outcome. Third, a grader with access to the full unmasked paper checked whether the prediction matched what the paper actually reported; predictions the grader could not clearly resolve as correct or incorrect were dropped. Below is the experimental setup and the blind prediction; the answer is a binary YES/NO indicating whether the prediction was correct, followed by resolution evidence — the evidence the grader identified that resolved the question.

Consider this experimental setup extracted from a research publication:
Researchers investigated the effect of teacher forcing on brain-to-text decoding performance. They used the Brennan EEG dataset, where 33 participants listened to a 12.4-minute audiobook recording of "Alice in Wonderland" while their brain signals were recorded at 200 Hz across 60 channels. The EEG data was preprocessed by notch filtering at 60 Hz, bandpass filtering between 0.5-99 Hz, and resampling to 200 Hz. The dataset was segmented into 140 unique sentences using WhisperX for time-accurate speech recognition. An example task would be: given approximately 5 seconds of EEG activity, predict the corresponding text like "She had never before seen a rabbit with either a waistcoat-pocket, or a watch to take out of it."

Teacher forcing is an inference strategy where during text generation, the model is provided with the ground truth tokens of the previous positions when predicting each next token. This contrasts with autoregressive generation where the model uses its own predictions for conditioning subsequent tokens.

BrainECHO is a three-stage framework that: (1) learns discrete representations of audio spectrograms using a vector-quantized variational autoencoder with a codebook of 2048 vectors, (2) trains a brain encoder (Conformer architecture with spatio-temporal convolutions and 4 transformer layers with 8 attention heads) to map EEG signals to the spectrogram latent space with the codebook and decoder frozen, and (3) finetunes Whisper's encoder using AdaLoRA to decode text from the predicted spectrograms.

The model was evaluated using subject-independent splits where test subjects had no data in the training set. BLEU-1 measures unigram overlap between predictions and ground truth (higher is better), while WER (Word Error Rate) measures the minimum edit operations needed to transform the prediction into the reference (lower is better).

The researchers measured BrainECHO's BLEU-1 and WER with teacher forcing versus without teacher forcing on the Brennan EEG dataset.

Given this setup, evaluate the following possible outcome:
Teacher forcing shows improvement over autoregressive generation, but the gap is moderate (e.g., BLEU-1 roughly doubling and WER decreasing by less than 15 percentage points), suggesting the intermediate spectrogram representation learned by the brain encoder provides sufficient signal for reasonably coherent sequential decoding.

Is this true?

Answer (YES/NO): NO